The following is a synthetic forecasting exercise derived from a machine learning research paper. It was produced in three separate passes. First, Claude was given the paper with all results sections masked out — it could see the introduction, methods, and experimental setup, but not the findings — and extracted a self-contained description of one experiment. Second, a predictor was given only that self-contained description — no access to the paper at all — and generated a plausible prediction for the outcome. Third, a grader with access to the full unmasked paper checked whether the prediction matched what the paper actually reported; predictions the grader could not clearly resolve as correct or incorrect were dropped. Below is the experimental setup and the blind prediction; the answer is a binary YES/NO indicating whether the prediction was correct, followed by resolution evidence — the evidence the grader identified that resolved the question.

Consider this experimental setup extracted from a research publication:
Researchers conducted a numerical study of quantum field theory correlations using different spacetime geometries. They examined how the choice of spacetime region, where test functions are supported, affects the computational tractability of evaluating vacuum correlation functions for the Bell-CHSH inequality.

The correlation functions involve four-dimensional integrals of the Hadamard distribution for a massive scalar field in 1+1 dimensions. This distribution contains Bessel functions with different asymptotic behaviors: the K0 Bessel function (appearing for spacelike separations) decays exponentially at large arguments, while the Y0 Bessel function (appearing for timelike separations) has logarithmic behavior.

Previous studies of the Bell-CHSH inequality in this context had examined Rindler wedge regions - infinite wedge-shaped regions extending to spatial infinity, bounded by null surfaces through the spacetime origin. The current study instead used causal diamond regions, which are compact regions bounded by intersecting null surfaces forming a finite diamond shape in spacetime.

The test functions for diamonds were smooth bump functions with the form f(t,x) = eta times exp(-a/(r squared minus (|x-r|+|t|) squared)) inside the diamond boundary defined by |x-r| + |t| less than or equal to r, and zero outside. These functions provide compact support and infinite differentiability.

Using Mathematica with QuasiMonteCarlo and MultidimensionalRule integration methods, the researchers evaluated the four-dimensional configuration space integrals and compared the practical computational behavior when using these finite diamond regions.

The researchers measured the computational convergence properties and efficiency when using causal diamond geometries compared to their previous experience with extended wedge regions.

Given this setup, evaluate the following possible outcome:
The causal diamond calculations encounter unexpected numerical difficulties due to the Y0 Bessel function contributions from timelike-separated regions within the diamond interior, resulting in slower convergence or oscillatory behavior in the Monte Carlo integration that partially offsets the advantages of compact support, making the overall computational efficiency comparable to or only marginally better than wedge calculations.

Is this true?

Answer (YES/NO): NO